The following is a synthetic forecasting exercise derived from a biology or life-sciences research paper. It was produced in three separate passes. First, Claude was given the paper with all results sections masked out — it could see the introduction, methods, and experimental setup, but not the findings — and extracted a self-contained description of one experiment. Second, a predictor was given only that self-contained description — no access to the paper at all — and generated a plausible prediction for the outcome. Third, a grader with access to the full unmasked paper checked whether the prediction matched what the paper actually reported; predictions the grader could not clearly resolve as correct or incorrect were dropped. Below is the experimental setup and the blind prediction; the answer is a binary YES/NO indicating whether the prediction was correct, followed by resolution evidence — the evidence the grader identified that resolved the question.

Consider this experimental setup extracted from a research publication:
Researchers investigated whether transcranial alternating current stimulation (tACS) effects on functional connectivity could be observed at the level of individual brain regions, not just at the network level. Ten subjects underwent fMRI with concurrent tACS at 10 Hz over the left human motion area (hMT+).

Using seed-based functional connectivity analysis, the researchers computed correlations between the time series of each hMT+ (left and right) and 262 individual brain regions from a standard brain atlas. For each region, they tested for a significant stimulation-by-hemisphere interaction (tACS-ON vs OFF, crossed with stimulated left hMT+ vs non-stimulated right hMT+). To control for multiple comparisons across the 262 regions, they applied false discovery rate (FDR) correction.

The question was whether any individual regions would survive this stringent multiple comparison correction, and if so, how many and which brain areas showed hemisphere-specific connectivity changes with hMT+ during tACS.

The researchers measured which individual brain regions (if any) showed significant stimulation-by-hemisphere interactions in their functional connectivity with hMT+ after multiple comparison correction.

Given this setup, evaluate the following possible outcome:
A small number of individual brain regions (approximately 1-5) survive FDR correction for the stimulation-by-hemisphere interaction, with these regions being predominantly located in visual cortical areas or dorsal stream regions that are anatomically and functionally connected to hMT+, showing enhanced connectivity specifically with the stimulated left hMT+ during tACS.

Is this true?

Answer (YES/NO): NO